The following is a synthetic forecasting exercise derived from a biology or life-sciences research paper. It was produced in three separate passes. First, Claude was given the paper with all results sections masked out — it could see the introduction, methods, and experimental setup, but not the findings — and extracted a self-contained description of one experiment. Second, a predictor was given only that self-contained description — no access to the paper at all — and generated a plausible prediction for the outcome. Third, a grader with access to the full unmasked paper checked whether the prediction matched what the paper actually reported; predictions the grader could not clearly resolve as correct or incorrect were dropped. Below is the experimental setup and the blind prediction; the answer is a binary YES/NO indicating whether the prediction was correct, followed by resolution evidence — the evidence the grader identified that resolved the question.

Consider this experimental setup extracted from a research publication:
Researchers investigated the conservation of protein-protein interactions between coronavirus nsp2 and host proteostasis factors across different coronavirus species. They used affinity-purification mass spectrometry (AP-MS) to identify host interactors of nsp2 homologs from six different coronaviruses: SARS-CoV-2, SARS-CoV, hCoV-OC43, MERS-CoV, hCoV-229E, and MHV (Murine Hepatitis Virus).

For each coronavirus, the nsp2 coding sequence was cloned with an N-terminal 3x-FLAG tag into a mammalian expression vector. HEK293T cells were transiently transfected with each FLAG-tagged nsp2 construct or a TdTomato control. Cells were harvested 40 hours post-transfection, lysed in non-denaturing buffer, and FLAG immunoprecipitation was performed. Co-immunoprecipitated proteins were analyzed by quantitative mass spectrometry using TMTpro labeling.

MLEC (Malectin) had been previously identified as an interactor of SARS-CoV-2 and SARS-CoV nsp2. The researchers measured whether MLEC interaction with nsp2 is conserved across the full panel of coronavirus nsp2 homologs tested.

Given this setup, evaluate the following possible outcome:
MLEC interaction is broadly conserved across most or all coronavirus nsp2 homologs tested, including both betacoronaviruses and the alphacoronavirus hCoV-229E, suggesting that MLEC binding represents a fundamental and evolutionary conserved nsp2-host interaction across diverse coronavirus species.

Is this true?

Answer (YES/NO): YES